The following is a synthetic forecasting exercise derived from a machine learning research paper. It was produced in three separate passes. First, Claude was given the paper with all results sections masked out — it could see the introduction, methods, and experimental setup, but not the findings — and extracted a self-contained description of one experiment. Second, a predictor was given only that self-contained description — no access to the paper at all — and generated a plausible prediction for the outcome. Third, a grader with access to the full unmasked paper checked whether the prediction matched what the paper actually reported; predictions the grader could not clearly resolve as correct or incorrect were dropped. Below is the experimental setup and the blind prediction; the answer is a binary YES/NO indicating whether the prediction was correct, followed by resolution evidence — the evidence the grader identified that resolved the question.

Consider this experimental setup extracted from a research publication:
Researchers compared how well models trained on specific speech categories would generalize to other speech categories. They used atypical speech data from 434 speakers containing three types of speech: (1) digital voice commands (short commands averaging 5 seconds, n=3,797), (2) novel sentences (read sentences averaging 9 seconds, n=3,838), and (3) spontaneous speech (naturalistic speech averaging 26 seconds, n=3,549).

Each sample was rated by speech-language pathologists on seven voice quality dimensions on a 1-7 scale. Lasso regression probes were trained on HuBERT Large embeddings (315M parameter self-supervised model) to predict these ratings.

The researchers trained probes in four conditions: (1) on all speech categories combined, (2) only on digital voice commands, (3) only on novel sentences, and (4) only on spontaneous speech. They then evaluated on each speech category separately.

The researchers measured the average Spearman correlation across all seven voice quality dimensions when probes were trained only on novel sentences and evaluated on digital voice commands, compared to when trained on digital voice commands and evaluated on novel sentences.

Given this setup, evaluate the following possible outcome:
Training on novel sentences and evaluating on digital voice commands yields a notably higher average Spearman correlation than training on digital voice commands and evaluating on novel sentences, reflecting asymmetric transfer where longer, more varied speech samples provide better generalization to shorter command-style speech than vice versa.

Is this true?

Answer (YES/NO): NO